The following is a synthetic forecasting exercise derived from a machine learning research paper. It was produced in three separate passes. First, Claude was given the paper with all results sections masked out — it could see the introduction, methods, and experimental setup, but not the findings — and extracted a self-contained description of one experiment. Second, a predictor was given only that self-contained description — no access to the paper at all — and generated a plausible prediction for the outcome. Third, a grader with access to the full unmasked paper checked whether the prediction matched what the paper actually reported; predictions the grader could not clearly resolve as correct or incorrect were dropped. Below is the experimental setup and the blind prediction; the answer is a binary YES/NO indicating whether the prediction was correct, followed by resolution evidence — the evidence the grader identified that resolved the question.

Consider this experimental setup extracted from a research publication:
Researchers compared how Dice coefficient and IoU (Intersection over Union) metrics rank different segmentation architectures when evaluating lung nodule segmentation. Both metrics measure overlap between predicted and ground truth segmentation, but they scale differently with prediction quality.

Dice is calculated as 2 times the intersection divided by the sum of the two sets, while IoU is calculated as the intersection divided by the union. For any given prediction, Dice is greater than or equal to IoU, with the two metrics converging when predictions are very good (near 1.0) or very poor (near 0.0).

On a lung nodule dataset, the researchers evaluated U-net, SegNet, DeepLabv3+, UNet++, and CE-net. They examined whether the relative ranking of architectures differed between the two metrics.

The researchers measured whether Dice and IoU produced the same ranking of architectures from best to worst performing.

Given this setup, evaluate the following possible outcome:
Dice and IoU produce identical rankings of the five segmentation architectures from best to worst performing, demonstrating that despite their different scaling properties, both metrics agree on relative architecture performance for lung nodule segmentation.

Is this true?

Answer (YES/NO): NO